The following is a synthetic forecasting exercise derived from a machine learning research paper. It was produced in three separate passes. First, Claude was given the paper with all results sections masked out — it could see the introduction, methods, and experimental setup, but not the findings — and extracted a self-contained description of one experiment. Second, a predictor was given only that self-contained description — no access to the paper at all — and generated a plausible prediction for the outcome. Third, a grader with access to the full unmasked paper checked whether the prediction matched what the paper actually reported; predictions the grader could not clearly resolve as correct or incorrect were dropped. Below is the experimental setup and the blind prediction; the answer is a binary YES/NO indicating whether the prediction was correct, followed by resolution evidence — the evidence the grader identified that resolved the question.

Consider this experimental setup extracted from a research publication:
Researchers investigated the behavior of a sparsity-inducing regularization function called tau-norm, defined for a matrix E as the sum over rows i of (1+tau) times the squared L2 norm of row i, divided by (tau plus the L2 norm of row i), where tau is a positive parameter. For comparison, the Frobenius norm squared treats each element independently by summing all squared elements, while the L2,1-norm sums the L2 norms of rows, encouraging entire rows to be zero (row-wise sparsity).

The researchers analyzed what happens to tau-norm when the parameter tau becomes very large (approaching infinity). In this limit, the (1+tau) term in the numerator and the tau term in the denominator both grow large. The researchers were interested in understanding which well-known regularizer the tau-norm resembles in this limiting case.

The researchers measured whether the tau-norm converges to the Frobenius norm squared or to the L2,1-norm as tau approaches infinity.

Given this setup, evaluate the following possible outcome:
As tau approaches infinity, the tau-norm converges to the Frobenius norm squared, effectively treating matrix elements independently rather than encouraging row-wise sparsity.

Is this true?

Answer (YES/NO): YES